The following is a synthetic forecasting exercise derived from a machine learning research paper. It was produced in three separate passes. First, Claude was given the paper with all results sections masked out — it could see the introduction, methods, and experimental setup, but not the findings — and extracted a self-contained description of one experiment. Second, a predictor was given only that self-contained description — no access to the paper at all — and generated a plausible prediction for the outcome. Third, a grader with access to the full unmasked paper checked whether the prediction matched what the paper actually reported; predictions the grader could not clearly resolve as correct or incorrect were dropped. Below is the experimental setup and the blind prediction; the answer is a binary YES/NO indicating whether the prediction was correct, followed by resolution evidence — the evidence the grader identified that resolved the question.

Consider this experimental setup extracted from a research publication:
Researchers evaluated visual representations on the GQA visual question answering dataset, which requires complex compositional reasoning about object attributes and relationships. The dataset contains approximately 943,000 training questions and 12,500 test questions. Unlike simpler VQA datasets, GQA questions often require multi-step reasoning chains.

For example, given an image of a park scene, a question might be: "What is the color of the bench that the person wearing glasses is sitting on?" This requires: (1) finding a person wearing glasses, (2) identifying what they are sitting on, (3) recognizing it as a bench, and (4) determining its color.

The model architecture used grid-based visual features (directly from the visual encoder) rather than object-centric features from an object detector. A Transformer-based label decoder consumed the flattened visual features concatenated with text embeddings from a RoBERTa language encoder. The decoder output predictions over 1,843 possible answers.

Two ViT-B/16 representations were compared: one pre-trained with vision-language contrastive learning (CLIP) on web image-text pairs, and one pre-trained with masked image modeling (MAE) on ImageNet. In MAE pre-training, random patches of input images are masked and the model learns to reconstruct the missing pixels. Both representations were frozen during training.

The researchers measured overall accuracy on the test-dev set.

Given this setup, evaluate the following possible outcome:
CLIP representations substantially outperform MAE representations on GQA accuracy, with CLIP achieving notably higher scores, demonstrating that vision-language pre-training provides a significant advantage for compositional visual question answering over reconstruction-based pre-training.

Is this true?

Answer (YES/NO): NO